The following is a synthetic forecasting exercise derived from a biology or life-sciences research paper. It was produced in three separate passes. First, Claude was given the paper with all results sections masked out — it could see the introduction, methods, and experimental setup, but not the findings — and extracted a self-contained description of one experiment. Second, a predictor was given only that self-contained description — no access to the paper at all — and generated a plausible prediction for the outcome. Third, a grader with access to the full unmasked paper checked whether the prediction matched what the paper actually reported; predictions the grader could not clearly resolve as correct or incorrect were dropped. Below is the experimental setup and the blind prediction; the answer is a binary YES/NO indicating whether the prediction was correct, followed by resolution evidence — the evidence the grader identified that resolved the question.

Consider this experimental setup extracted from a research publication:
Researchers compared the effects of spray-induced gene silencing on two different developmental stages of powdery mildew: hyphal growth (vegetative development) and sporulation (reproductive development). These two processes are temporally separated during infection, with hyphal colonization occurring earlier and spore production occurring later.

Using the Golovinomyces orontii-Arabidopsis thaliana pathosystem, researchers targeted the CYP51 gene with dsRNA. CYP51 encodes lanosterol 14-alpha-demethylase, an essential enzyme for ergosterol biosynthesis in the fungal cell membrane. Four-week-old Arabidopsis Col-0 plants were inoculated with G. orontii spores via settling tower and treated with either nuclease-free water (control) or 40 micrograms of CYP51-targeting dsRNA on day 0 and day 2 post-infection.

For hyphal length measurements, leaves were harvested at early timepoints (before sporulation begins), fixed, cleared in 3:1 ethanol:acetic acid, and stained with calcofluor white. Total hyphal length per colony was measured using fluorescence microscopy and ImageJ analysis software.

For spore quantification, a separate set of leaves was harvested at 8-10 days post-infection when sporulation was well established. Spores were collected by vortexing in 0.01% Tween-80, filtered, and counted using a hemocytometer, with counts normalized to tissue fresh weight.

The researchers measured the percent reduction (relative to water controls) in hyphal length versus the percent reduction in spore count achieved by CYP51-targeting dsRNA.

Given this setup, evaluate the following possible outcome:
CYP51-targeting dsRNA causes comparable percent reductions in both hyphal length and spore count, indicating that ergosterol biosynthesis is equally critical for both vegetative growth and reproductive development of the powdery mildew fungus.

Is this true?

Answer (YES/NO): NO